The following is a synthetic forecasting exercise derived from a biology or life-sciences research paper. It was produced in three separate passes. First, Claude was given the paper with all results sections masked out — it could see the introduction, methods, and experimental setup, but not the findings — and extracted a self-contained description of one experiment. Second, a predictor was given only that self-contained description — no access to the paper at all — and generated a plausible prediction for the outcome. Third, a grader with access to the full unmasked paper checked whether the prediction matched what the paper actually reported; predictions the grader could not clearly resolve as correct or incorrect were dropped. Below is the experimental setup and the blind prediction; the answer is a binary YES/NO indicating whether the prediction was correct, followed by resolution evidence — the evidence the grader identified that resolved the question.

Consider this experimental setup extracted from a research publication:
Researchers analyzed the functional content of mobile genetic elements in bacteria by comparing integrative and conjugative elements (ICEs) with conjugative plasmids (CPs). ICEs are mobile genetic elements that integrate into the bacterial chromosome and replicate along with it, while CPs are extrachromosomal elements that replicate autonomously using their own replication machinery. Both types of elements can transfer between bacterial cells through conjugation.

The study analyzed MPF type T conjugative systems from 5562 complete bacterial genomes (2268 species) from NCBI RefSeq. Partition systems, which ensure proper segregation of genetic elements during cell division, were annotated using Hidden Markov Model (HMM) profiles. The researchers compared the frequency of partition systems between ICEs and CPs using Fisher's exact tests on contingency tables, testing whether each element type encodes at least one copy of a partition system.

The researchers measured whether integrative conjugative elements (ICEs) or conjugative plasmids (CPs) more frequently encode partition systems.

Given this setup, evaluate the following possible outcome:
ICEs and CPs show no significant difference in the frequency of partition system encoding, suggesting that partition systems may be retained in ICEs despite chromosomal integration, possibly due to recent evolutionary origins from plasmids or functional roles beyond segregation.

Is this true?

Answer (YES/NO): NO